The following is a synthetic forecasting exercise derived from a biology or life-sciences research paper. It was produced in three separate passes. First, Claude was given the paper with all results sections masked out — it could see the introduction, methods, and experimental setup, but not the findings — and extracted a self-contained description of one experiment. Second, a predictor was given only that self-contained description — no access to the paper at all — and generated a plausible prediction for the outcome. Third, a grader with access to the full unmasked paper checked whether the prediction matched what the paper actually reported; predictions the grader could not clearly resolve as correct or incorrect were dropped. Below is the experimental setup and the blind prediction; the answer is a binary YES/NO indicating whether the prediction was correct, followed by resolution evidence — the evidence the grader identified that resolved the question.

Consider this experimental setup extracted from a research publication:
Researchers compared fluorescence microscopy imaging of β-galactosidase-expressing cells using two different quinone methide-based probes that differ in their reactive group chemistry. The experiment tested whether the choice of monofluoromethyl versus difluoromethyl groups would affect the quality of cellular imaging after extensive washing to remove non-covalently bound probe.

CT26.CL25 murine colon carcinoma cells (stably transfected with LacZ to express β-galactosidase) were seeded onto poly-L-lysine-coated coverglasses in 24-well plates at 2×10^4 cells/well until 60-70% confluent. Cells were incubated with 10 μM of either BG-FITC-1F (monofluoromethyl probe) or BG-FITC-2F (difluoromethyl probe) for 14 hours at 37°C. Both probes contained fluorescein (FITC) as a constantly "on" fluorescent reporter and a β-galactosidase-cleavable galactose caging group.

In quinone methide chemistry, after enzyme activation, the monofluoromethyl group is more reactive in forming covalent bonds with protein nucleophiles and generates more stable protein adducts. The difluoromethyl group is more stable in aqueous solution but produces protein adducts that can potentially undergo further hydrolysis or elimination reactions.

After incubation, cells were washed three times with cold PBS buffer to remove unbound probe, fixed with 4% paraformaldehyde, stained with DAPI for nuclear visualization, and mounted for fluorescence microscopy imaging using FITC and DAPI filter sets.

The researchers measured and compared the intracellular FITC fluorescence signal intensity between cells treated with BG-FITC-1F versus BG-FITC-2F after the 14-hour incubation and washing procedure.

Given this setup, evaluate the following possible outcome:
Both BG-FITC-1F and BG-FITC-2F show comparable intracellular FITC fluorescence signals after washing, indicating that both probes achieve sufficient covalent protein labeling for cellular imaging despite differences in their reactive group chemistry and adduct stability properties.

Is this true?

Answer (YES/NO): NO